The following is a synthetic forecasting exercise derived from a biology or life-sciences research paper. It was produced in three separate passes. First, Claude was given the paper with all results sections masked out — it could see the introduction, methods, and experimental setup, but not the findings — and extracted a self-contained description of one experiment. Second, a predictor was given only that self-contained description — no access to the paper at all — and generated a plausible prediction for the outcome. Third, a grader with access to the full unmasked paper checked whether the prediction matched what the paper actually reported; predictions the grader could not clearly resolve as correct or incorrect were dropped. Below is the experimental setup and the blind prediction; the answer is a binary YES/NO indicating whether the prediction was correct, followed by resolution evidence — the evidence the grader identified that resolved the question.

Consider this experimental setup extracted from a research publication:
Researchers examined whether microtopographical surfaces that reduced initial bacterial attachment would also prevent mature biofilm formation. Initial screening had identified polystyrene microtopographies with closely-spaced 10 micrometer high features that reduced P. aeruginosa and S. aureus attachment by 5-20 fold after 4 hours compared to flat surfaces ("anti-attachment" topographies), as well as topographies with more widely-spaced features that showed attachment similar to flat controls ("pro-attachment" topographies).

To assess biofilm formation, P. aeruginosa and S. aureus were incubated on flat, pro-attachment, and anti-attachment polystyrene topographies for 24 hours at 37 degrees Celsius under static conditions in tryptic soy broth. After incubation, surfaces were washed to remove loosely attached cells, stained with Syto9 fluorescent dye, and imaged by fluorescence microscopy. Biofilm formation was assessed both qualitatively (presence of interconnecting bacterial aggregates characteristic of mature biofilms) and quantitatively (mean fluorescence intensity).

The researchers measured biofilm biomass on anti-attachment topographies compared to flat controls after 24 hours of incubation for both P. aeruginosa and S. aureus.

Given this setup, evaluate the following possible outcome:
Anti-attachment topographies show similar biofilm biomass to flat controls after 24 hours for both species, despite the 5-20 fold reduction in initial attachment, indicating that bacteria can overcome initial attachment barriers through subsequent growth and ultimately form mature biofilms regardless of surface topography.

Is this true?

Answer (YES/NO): NO